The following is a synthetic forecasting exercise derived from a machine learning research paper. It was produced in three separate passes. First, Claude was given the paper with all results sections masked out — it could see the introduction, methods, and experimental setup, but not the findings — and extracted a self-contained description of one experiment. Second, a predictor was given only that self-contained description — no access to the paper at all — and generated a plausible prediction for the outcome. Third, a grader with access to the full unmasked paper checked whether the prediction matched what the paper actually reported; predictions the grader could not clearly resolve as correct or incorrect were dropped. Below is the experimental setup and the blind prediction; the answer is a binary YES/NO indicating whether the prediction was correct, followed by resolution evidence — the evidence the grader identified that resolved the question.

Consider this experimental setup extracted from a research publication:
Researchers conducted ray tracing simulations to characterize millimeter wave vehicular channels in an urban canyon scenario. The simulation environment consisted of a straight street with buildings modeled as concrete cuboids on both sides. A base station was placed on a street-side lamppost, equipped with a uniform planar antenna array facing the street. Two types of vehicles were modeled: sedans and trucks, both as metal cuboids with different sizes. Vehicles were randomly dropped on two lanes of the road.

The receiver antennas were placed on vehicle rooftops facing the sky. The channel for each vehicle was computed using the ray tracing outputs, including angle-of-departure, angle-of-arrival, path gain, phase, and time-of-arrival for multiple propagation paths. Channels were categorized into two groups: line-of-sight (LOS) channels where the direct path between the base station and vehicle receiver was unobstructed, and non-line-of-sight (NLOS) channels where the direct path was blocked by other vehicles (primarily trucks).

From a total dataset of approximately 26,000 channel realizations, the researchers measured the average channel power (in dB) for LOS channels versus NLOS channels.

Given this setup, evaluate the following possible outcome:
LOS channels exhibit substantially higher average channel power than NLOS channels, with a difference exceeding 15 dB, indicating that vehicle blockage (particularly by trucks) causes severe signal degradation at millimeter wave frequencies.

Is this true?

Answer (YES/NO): NO